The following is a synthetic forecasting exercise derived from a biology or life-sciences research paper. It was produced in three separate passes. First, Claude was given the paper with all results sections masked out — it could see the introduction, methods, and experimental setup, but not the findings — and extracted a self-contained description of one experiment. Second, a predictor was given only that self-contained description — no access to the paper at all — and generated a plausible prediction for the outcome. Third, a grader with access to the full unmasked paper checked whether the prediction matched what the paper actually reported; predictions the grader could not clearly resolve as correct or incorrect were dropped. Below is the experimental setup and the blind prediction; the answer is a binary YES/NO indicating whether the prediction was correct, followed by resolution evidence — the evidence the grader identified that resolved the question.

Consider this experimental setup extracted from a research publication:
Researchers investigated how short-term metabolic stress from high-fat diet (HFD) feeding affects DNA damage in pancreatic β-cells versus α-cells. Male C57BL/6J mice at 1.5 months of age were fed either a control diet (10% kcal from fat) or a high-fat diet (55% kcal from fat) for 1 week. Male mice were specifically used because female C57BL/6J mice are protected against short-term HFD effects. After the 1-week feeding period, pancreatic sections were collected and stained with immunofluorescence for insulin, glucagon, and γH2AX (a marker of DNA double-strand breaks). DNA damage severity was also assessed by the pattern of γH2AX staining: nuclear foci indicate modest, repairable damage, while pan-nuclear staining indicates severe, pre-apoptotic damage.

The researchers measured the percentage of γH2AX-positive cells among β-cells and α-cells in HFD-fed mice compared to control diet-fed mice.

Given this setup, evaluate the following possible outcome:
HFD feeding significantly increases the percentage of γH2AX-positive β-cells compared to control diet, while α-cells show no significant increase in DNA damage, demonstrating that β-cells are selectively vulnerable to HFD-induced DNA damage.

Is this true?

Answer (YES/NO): NO